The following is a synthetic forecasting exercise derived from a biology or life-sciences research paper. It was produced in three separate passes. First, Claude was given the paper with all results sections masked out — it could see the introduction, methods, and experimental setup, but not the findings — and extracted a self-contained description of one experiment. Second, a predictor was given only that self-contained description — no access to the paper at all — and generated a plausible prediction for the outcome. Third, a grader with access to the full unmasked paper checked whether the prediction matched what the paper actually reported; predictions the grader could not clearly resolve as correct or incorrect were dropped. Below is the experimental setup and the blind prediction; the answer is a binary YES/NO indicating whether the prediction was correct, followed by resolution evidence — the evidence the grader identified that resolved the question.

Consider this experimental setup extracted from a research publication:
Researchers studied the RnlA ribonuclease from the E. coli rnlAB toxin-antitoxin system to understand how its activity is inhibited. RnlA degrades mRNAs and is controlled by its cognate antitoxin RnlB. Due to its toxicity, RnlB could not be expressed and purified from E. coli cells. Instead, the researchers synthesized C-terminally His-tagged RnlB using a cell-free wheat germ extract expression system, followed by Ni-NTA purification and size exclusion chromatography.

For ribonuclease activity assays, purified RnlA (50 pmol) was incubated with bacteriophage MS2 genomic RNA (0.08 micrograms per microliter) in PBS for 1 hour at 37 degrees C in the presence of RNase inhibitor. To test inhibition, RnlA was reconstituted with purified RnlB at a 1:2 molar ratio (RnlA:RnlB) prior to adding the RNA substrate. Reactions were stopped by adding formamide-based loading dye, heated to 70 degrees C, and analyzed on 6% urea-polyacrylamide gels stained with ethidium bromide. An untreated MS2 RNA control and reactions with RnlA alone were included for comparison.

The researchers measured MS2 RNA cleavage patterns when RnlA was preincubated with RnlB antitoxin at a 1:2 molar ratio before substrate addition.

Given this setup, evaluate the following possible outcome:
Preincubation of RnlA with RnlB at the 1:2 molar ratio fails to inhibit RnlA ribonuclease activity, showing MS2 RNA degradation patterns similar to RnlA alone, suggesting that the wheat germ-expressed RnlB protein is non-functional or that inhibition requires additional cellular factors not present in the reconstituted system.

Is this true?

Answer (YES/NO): NO